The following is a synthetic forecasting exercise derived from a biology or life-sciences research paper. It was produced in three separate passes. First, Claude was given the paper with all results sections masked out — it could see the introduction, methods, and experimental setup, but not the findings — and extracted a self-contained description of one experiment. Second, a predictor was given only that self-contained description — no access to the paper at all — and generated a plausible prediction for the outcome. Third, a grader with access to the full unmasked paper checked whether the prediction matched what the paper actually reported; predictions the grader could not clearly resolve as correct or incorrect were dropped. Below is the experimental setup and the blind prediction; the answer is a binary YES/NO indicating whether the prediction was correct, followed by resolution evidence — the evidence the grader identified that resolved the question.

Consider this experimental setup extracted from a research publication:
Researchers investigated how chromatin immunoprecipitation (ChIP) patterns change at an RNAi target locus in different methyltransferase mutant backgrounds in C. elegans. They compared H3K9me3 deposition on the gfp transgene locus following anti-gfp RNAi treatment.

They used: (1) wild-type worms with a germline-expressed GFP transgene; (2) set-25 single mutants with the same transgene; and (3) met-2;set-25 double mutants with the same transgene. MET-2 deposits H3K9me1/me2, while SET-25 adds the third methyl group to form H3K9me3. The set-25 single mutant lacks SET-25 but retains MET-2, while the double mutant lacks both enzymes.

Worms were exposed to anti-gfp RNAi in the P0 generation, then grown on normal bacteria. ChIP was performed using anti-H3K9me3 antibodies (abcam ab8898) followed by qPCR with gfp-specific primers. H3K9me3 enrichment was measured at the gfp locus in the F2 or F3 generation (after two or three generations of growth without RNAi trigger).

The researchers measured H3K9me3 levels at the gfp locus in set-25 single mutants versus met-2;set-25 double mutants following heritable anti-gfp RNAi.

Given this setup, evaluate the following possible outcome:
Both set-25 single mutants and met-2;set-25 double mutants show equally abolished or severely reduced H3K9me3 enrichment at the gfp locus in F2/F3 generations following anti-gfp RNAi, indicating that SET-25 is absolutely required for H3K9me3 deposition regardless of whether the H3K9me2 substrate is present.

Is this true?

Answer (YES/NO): NO